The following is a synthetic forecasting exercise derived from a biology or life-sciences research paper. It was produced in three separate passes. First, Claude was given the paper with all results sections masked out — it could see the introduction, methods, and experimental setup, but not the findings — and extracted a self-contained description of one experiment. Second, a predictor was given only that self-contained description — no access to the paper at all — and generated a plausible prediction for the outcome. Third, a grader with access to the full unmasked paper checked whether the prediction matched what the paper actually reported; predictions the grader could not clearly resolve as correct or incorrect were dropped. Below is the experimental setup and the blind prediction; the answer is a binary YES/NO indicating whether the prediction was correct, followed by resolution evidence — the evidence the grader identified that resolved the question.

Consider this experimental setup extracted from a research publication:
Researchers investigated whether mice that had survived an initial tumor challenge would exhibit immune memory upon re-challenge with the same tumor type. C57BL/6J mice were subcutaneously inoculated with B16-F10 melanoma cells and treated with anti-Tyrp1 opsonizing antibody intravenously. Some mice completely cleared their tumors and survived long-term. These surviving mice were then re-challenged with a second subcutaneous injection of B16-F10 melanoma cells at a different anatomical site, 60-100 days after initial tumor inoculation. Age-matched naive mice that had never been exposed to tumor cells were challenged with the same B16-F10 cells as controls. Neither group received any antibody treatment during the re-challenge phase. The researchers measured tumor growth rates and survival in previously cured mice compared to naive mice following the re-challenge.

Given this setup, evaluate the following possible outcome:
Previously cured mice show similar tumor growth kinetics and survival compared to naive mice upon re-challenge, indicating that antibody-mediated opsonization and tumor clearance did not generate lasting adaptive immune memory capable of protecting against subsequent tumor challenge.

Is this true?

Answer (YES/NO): NO